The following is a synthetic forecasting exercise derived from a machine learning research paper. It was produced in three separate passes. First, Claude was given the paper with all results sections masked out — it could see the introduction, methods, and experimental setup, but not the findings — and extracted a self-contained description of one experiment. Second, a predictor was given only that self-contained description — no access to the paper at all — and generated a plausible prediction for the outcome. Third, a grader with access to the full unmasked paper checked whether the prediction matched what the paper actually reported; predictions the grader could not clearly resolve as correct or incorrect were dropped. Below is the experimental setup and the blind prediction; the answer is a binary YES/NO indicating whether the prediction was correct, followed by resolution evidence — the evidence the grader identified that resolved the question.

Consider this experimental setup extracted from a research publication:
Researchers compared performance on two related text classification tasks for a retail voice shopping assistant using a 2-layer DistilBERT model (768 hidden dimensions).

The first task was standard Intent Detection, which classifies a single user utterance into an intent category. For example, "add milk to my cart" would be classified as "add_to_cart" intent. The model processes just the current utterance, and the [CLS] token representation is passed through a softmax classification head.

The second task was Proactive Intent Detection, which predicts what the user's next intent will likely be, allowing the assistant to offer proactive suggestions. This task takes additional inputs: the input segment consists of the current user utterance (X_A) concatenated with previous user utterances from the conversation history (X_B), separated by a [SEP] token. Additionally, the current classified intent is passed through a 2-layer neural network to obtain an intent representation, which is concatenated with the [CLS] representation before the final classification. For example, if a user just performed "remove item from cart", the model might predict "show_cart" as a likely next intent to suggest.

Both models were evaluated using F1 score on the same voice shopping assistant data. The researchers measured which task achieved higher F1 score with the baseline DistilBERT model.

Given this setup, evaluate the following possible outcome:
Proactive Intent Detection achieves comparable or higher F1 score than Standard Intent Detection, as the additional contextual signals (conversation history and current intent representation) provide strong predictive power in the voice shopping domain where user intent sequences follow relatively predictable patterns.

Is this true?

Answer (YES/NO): NO